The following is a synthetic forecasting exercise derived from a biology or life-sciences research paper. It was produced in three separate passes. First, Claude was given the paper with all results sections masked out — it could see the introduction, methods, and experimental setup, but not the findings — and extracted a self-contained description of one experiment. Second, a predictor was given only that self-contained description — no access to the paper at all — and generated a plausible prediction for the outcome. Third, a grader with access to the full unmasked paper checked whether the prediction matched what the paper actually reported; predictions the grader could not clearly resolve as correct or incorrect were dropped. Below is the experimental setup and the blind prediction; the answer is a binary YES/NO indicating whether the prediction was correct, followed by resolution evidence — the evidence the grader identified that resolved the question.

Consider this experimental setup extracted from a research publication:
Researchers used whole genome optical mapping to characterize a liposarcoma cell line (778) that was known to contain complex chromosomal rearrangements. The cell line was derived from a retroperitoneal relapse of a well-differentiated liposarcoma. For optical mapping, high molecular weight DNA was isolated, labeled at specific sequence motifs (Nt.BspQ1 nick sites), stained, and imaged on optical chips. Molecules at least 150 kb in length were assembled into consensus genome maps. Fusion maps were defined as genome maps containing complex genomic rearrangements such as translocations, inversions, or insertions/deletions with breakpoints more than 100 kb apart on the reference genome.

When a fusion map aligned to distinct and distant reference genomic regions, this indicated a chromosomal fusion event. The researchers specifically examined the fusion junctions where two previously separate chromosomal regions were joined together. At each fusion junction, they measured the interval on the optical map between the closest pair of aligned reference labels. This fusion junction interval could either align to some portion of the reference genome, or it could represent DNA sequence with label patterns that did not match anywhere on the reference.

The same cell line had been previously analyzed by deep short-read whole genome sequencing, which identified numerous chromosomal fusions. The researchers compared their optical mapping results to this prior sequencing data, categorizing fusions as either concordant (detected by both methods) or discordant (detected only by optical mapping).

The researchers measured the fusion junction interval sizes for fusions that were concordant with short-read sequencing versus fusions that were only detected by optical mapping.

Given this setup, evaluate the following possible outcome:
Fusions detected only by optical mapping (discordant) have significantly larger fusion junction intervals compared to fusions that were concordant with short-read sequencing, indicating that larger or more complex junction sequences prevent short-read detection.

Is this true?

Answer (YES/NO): YES